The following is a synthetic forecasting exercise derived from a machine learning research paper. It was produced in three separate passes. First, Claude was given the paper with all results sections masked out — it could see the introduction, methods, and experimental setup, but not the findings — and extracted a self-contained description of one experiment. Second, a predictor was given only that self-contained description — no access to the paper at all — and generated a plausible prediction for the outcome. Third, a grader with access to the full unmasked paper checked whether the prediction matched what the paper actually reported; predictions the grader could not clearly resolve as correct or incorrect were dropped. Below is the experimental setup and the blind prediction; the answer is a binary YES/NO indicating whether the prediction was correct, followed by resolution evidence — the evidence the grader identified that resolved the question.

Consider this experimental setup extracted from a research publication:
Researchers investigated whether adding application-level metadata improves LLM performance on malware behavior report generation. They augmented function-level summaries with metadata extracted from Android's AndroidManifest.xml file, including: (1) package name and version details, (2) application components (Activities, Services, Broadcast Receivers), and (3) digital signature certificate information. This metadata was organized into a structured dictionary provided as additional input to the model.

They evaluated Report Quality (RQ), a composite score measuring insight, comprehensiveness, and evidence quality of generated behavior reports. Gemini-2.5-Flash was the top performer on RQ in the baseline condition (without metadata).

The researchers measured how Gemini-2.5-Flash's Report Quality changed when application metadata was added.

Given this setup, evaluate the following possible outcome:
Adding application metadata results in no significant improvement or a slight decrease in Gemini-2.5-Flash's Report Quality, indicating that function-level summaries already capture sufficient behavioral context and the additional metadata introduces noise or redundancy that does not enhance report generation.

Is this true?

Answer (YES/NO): NO